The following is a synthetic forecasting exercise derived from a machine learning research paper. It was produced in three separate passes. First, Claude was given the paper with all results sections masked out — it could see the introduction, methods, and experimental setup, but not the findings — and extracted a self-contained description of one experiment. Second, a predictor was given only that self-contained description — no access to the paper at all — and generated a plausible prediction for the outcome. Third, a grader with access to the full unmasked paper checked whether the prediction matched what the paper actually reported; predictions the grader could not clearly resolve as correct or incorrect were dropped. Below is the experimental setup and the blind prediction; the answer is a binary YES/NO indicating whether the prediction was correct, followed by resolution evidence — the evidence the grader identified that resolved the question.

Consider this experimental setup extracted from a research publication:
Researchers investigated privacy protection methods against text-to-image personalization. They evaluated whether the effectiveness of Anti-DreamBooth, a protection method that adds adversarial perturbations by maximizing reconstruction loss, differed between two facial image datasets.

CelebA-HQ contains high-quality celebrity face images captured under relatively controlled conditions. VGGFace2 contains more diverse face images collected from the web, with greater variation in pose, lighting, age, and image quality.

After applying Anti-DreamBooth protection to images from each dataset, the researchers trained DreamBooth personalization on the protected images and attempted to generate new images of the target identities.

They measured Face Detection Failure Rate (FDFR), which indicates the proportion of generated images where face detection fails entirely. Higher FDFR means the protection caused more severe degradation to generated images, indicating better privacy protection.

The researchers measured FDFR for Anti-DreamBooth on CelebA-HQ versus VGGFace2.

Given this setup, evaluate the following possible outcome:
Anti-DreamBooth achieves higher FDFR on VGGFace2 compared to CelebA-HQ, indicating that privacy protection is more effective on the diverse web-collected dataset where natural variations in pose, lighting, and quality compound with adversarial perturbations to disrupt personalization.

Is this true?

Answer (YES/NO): YES